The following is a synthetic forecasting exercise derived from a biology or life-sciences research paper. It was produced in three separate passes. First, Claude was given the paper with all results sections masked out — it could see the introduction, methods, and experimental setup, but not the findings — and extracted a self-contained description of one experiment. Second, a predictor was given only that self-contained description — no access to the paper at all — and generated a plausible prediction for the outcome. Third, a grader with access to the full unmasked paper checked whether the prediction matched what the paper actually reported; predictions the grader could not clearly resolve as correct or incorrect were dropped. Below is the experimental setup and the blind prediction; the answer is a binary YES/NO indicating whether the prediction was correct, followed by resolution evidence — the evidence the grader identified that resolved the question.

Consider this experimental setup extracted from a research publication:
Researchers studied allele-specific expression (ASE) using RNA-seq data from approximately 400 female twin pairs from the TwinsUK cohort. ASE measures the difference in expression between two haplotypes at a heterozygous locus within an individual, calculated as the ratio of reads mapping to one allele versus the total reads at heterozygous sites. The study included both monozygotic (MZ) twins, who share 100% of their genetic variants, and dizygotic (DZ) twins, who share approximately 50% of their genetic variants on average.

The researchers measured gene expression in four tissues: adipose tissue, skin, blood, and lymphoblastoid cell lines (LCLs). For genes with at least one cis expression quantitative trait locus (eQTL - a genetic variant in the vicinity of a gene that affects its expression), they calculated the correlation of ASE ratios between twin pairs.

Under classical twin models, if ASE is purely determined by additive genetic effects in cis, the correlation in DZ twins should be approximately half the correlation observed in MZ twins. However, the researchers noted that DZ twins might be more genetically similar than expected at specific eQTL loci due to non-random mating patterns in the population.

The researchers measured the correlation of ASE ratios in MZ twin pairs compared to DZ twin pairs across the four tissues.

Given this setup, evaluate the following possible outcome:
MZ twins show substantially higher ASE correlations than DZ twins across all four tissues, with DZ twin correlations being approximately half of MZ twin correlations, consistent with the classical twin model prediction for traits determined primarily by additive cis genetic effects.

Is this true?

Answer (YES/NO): NO